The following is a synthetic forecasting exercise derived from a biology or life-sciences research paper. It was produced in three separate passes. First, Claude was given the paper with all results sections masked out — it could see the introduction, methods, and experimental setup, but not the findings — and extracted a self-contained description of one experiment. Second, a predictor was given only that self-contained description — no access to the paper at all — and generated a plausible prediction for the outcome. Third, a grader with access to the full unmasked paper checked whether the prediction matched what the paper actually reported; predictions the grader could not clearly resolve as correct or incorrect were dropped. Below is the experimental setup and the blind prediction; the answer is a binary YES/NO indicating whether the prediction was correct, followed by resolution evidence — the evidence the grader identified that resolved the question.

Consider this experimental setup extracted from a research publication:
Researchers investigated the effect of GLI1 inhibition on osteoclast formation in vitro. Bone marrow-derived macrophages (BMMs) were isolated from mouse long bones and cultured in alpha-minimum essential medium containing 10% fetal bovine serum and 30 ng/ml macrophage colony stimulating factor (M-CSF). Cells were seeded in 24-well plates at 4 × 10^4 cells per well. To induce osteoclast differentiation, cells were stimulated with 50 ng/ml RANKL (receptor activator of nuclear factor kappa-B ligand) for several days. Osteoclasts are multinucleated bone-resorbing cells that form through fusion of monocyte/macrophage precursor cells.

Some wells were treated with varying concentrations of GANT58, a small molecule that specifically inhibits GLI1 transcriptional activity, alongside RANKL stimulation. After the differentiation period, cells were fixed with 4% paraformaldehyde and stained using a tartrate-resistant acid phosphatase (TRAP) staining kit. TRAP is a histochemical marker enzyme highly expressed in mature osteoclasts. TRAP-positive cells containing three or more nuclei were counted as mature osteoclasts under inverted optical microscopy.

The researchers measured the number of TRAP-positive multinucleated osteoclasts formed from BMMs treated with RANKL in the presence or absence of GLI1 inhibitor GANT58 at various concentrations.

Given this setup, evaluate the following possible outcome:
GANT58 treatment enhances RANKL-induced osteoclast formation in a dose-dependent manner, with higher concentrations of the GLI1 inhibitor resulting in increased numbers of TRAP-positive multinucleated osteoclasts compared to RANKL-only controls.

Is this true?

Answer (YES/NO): NO